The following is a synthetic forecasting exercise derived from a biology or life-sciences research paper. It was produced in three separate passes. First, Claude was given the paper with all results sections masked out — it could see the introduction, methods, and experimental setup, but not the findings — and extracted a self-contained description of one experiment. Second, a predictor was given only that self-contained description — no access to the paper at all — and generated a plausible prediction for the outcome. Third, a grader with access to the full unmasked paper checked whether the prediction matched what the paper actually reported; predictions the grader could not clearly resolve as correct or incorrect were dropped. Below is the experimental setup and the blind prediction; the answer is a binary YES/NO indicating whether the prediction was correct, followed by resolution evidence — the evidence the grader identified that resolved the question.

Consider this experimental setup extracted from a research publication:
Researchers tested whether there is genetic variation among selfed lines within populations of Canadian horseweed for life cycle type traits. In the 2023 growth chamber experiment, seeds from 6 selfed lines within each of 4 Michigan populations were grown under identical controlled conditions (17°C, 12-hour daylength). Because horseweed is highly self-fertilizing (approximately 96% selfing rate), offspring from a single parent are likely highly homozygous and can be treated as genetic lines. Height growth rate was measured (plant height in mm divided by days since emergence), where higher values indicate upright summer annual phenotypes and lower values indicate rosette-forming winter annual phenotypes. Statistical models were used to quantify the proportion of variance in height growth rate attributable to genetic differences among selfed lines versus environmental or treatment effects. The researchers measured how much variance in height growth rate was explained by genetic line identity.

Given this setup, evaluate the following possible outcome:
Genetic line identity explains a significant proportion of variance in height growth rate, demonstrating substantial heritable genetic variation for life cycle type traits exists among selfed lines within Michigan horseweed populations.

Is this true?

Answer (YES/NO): NO